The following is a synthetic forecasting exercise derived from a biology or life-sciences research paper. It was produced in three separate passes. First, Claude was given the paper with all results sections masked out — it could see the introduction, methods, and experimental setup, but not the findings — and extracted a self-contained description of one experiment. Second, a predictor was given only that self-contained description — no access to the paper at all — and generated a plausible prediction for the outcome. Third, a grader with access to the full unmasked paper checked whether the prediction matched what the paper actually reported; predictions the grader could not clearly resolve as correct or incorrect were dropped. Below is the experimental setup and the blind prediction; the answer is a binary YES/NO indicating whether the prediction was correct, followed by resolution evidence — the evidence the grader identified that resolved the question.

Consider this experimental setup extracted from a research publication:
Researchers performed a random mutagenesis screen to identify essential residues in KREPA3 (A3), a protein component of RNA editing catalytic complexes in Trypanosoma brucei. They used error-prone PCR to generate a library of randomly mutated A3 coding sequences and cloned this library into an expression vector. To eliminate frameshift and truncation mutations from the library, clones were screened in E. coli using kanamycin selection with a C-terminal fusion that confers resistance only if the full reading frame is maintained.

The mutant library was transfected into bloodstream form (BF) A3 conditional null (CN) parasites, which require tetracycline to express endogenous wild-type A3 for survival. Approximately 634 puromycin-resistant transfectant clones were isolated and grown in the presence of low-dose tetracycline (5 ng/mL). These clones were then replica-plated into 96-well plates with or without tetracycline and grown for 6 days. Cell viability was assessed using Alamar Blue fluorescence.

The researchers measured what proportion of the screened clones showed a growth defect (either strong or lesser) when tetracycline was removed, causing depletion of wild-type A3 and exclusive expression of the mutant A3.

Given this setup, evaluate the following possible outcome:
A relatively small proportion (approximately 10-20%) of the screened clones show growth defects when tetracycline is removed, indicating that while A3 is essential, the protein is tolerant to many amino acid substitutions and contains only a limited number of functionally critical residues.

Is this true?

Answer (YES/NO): NO